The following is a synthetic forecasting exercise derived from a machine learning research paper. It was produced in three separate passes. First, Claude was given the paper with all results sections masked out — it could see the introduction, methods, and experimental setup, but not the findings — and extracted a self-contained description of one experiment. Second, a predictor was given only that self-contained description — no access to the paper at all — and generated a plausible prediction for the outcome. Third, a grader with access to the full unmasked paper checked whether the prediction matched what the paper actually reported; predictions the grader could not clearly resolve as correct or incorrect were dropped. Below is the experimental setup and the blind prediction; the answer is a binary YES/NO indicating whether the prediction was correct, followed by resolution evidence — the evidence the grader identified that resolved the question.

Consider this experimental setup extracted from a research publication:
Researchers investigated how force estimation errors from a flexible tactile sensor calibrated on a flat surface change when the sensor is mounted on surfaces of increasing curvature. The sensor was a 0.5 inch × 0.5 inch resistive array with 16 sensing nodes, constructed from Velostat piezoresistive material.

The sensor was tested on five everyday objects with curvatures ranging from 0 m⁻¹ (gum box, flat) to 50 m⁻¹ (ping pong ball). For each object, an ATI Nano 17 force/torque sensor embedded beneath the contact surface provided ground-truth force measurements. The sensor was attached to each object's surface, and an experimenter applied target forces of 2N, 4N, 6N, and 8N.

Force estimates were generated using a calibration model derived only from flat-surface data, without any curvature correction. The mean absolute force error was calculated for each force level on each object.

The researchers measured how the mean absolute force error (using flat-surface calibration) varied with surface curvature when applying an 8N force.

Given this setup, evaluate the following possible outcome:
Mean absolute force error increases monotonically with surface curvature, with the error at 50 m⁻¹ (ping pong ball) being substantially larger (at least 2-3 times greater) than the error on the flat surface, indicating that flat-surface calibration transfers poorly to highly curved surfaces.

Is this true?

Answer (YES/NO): NO